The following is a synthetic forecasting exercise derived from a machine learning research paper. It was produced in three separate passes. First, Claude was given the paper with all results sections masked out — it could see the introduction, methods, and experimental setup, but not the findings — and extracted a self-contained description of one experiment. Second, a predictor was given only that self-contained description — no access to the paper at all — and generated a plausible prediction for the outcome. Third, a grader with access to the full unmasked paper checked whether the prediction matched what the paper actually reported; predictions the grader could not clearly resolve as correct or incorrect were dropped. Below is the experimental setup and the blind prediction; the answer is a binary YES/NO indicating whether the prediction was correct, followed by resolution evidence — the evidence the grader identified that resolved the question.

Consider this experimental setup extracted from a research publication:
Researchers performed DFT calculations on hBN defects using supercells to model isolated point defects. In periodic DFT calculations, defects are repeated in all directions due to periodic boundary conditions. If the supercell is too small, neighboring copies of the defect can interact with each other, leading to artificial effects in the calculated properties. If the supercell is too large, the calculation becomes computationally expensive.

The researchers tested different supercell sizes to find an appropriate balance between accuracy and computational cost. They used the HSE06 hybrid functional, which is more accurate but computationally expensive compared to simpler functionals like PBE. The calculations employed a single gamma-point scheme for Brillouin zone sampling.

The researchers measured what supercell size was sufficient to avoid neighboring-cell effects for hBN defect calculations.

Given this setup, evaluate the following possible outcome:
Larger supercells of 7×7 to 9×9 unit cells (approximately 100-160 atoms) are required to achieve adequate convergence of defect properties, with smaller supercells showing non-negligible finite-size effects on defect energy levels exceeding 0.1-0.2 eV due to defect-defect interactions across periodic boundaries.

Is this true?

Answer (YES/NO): YES